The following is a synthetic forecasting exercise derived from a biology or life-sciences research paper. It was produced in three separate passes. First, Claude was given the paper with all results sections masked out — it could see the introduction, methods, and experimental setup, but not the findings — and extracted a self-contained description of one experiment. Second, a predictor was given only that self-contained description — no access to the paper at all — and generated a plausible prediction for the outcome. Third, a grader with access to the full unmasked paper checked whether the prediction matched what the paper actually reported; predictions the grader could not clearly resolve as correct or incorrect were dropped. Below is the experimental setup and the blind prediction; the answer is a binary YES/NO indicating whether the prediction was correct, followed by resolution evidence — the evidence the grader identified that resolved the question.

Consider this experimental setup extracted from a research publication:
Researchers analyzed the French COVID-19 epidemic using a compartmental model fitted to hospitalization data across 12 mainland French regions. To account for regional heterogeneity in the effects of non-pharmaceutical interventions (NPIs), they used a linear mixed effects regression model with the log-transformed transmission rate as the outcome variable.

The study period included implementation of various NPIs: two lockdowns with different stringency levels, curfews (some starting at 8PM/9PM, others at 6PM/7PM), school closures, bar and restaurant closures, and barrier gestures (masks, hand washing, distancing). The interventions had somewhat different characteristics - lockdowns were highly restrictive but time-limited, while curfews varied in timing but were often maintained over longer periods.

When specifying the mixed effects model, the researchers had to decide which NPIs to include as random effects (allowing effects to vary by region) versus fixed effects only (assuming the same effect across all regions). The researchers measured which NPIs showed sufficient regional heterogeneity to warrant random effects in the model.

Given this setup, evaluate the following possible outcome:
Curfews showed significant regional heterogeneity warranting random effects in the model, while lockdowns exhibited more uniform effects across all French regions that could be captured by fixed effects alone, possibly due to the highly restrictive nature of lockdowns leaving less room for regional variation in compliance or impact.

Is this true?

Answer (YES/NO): NO